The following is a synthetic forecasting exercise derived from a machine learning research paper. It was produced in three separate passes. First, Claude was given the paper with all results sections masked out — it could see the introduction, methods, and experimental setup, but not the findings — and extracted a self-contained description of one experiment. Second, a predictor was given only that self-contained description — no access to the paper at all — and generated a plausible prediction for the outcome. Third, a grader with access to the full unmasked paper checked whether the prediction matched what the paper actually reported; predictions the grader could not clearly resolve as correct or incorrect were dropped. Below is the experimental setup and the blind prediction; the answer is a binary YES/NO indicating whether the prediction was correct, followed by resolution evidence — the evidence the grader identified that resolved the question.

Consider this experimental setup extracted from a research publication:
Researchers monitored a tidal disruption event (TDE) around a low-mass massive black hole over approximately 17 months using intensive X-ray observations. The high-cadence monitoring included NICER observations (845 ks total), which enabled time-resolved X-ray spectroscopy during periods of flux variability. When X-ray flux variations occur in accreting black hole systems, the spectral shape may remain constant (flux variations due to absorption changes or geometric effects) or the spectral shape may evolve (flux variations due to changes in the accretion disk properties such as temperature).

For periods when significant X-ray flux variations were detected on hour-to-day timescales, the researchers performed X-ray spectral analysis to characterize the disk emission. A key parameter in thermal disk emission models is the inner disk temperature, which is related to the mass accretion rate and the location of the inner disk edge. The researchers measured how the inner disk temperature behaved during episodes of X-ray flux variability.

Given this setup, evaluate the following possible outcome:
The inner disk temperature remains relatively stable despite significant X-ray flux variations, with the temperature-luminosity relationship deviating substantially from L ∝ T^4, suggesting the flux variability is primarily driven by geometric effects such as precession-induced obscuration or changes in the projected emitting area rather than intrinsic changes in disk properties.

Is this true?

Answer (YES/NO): NO